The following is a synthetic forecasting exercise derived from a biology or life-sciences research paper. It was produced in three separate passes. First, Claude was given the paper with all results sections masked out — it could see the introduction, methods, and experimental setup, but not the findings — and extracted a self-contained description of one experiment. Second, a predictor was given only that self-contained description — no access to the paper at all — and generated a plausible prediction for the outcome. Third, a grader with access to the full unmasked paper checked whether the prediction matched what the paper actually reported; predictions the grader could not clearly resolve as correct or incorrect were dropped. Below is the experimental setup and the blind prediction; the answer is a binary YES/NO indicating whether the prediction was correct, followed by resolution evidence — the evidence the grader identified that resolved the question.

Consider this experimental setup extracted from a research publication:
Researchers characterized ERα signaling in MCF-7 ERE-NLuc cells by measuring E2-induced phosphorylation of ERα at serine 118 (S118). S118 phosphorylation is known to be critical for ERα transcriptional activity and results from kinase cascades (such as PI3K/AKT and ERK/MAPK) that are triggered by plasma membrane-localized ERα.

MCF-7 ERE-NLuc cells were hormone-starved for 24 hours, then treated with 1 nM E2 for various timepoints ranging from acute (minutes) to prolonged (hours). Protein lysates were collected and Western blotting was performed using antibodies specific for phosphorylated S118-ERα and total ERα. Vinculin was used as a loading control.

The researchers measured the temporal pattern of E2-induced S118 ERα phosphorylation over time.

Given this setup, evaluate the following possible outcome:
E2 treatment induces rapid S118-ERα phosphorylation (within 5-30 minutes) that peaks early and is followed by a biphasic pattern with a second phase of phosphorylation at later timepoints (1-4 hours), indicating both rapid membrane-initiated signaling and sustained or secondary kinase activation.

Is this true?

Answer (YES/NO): NO